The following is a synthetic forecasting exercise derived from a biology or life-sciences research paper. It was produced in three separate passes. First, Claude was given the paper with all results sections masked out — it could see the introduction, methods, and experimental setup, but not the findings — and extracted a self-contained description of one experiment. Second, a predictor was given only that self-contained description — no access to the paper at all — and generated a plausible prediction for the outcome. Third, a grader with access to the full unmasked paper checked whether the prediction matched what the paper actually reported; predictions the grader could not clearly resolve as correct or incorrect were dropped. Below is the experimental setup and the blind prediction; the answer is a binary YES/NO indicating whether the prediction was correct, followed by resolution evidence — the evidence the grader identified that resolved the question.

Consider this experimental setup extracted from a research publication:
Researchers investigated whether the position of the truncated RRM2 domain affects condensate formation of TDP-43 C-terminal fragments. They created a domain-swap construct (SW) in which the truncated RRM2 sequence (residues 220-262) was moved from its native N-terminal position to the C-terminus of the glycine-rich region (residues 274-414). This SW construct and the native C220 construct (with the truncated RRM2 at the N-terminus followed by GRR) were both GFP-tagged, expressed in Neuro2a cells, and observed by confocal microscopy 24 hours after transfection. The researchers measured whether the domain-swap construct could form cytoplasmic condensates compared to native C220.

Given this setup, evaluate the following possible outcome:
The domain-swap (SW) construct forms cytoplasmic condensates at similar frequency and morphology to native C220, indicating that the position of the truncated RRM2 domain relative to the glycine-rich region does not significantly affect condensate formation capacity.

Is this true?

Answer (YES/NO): NO